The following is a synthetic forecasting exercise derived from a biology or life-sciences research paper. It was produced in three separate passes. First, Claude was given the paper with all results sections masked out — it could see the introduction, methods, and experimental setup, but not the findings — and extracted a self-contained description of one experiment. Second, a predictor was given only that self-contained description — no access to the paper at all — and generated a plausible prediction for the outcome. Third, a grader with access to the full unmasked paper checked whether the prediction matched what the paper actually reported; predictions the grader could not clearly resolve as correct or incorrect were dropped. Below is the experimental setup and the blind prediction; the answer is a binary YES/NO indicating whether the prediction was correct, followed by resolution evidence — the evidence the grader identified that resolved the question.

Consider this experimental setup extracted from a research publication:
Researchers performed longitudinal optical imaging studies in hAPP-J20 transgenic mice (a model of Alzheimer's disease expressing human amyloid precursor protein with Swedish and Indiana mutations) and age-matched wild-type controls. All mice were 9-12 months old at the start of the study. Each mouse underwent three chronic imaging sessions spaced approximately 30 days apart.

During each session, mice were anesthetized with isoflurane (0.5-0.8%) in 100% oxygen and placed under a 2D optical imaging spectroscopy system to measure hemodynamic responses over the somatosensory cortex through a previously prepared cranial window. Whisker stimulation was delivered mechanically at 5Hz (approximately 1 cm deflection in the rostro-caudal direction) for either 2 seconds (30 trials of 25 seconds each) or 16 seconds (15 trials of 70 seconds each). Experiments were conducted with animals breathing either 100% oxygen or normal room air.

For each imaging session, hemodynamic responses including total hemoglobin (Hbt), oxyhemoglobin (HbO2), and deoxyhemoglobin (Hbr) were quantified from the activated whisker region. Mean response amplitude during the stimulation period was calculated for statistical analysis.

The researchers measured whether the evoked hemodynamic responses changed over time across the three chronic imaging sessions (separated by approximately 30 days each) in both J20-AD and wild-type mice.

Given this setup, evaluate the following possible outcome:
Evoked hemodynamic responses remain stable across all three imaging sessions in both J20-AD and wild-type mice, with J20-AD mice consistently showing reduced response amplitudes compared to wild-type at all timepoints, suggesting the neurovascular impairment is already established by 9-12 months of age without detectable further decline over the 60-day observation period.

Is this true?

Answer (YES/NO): NO